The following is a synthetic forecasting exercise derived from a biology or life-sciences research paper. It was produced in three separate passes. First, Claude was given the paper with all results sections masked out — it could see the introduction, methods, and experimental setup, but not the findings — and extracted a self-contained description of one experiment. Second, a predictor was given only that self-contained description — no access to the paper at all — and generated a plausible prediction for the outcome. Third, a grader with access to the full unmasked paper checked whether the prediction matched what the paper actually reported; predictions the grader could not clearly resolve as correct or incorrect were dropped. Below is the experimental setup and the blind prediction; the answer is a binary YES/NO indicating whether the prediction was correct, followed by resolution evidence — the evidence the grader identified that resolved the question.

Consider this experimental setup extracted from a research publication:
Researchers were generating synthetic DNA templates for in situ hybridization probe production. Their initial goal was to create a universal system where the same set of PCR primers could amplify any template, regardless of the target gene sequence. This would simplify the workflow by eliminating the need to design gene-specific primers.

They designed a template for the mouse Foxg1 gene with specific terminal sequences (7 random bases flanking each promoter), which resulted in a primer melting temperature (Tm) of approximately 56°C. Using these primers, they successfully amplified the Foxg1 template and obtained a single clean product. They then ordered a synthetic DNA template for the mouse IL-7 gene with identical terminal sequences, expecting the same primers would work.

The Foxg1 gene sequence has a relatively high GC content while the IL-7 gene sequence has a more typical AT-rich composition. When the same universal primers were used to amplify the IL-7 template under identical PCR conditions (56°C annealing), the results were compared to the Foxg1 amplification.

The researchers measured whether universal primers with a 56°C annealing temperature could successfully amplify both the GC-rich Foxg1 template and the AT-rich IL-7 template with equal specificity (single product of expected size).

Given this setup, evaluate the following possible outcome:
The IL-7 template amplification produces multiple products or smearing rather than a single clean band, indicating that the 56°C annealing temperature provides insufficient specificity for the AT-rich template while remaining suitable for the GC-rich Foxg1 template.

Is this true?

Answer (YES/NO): YES